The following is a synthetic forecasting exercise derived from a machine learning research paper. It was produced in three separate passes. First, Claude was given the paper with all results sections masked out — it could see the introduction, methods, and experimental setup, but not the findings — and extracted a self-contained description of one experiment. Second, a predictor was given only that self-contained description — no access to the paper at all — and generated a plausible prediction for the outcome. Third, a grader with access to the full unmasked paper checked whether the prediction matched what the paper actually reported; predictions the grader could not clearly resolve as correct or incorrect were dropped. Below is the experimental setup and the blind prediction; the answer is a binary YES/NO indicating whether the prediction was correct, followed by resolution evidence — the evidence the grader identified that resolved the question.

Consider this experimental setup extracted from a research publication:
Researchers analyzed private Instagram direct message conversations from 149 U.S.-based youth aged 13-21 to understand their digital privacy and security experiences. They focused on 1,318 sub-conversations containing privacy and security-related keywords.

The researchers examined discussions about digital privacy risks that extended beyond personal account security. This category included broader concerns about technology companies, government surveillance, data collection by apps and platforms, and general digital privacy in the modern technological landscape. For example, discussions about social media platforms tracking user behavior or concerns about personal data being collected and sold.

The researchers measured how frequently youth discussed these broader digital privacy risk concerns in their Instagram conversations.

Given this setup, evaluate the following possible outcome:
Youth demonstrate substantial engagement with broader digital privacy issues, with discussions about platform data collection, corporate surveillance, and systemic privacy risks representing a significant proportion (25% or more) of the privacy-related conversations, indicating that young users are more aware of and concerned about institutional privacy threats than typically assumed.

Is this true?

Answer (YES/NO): NO